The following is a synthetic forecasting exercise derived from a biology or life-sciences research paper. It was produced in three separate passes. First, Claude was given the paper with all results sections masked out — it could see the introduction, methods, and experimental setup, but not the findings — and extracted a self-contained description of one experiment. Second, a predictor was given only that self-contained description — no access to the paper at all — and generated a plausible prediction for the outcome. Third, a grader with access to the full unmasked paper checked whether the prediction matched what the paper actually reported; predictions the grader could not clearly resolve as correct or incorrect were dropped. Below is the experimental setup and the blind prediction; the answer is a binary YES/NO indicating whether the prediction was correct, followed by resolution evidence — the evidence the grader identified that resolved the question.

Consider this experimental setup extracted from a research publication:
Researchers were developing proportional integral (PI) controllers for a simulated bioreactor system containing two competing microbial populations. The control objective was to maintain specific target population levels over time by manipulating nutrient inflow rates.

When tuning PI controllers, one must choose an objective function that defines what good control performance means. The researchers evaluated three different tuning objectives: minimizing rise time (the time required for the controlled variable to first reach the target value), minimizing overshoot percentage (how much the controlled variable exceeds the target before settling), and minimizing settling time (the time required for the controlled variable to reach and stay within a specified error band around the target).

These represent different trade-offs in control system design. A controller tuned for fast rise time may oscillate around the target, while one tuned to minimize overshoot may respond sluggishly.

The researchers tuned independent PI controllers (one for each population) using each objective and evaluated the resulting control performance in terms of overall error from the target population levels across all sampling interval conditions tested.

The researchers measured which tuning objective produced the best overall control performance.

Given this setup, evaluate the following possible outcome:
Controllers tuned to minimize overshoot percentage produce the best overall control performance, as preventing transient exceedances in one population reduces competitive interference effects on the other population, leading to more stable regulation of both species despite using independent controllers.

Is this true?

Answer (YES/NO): NO